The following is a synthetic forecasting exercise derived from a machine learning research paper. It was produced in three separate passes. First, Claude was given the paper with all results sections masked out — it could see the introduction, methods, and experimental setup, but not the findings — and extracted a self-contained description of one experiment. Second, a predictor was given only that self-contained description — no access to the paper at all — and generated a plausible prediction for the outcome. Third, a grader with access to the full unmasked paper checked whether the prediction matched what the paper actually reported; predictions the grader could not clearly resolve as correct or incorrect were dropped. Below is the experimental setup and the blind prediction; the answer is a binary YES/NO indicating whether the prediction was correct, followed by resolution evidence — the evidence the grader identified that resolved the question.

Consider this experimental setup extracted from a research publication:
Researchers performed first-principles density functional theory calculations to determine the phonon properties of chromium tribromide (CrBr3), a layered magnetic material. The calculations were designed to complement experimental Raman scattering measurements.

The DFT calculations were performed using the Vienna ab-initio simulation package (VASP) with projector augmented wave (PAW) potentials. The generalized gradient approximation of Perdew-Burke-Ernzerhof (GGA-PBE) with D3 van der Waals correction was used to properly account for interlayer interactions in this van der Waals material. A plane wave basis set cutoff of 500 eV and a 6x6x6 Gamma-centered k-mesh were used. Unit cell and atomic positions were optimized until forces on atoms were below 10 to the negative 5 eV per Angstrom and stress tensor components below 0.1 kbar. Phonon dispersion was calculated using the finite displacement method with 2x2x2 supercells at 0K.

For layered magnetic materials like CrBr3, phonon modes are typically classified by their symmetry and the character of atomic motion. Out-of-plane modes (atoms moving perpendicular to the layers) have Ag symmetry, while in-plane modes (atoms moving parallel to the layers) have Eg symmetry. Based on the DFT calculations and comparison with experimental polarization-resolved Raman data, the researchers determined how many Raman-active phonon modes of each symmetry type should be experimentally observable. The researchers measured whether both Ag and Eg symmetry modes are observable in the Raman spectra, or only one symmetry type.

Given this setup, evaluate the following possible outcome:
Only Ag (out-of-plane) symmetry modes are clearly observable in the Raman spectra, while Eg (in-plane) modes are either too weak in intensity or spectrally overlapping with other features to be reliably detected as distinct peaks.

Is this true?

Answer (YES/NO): NO